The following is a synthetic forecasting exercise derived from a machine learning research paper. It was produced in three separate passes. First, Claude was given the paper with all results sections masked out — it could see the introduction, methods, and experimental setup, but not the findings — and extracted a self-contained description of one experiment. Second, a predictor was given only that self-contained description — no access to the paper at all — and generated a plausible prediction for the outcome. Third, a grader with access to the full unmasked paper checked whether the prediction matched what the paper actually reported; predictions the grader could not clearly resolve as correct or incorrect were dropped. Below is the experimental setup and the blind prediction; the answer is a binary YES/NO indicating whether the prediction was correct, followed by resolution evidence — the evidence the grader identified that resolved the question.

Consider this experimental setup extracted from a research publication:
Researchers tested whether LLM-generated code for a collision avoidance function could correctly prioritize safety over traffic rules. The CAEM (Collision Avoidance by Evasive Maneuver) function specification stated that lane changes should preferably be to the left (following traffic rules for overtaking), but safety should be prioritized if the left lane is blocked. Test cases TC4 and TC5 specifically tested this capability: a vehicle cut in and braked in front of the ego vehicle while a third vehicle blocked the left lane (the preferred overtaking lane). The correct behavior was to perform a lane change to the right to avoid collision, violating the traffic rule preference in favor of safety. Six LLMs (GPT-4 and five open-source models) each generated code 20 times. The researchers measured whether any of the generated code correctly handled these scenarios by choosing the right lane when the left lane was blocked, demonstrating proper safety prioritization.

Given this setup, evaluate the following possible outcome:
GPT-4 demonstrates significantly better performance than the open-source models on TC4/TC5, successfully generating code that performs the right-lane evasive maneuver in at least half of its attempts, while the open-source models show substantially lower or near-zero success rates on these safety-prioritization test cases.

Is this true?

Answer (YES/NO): NO